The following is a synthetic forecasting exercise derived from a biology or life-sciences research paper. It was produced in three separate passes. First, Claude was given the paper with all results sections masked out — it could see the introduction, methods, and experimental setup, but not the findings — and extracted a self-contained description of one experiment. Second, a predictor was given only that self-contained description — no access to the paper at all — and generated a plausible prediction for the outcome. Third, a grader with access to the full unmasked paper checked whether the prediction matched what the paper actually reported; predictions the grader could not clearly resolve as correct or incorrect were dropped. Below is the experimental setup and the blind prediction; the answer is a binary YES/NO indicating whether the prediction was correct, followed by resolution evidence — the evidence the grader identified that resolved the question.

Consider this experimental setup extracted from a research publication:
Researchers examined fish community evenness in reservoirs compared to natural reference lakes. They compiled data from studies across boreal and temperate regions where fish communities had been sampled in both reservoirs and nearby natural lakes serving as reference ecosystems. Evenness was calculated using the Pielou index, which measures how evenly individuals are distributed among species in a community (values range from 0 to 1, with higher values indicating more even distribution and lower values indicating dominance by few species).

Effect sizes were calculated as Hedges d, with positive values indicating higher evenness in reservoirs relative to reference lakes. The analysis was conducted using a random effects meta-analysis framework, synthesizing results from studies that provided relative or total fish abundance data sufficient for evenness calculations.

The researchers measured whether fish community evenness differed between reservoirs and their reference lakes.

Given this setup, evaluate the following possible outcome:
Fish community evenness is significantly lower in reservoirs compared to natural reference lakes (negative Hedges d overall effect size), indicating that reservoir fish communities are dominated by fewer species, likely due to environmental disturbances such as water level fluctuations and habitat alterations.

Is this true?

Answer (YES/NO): NO